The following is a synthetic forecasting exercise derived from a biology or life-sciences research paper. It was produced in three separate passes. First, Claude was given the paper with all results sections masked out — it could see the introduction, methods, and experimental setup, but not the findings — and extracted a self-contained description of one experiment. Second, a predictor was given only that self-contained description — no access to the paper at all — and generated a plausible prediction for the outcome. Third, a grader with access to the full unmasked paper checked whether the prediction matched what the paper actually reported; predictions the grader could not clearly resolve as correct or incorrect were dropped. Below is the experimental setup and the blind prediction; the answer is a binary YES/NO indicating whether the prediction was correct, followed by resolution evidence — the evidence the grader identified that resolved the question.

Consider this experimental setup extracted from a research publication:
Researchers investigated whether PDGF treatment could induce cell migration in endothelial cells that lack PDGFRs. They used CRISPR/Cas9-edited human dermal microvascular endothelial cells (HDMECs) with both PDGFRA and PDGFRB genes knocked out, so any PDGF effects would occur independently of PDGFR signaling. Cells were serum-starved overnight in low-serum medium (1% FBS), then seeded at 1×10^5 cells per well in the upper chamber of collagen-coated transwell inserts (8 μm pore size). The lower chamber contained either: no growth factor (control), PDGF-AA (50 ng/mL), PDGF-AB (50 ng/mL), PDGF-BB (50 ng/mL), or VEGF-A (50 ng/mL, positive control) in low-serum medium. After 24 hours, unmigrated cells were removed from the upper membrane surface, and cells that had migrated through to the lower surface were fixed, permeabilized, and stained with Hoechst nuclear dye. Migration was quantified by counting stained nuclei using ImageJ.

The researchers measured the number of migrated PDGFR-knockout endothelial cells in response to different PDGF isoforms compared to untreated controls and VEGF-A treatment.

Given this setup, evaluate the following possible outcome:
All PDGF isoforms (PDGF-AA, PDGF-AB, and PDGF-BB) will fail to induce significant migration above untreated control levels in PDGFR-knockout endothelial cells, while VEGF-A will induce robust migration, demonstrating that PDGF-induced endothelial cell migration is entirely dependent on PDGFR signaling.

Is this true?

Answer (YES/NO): NO